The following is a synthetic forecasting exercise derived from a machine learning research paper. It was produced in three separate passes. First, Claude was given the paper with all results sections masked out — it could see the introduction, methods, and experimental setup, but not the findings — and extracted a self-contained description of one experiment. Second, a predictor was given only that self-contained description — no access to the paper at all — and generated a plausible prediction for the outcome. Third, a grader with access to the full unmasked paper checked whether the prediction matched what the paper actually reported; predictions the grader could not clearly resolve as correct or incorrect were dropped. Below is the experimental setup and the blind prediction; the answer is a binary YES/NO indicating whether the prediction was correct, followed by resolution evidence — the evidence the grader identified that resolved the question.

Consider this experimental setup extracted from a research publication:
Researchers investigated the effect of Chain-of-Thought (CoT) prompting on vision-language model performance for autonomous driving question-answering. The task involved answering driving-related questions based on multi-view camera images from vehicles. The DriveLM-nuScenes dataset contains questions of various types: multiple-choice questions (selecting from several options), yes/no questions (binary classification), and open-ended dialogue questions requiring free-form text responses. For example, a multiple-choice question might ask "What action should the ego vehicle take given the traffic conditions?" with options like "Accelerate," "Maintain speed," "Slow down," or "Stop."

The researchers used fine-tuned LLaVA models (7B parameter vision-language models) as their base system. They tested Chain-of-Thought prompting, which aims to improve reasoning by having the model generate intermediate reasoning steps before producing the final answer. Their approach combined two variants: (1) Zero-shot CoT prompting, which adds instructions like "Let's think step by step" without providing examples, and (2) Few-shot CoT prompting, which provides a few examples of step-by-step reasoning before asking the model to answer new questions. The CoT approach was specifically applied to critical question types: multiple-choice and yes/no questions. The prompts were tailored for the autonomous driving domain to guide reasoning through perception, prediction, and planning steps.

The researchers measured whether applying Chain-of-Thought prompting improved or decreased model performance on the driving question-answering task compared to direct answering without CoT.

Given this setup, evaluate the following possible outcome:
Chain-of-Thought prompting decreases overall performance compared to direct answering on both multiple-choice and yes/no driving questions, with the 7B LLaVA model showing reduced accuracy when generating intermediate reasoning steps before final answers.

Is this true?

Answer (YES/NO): YES